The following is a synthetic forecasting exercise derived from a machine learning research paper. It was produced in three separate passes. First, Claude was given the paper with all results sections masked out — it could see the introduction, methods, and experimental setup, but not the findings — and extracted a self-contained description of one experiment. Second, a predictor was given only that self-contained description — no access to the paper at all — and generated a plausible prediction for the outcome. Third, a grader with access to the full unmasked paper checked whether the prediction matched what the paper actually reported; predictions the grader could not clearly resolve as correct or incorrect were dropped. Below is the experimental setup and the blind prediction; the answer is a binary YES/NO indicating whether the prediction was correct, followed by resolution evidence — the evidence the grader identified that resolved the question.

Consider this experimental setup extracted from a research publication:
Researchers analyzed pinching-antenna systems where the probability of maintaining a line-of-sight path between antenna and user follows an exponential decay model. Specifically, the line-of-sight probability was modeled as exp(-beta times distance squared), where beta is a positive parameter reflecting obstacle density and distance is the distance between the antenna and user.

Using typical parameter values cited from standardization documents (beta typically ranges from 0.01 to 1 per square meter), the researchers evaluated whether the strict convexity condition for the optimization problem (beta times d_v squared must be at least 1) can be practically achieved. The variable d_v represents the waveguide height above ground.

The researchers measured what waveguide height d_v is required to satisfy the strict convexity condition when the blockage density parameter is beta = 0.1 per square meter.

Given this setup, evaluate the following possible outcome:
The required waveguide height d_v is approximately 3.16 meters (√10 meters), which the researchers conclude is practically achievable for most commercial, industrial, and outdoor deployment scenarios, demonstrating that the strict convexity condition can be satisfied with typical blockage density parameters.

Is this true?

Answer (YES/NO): NO